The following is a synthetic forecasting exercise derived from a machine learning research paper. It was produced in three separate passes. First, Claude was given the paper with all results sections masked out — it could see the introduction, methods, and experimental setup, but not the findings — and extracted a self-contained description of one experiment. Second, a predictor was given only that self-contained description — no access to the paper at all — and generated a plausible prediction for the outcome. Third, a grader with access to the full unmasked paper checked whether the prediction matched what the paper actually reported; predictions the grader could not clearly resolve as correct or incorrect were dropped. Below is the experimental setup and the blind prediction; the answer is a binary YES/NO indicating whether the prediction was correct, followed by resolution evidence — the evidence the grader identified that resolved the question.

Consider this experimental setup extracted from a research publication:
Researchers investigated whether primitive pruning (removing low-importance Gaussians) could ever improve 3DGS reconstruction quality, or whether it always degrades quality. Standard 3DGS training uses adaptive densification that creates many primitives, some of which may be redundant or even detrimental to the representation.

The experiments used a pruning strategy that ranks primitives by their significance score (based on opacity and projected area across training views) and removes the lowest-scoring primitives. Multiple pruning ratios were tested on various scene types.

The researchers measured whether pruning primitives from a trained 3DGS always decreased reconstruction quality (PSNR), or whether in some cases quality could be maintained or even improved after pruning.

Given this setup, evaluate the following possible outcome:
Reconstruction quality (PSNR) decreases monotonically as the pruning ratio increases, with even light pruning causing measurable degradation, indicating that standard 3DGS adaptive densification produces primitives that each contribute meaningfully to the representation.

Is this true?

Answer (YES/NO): NO